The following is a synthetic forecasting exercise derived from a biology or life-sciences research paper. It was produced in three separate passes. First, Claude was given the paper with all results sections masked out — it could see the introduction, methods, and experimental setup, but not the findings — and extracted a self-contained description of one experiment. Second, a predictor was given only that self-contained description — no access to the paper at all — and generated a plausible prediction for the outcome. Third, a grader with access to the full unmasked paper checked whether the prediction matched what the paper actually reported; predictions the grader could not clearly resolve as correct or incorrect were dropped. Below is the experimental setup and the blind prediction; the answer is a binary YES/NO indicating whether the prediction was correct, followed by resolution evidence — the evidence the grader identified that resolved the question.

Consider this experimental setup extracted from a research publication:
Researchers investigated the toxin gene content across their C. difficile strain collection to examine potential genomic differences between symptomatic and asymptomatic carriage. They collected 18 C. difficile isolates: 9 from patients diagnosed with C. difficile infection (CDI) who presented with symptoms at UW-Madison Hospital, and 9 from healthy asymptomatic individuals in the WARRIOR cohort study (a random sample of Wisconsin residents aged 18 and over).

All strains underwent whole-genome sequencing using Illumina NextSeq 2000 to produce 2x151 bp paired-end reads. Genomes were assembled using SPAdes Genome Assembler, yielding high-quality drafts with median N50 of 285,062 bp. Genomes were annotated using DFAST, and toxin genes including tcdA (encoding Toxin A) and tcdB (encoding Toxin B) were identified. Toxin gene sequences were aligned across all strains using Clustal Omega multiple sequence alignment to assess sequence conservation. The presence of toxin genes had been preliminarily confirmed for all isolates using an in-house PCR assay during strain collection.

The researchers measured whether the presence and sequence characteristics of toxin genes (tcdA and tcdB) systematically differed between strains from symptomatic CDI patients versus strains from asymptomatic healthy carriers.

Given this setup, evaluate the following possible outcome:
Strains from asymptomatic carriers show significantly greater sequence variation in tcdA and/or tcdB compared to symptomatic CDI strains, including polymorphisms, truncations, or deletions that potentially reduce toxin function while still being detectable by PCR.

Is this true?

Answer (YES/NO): NO